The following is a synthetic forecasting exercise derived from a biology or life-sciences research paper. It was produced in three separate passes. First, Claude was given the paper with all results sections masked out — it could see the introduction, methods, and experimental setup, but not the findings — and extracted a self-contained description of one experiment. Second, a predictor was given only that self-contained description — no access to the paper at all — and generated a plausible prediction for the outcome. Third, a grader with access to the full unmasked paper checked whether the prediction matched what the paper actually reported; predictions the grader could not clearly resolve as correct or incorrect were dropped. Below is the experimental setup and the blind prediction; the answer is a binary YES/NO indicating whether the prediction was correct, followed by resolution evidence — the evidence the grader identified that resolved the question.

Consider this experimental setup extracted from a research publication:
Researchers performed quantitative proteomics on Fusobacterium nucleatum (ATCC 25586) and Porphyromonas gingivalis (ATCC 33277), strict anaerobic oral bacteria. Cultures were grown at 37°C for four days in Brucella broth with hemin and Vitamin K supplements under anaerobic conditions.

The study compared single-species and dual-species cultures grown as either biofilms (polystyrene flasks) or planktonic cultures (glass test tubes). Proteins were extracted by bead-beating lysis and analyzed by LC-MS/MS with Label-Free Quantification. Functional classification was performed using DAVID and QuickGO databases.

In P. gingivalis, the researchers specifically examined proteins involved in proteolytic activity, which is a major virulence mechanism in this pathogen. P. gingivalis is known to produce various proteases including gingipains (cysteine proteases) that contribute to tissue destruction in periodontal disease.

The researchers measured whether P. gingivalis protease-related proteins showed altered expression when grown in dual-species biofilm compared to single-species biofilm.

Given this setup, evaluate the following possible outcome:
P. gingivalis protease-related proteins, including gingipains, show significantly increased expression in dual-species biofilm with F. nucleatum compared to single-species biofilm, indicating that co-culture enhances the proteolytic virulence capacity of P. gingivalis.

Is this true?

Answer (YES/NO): NO